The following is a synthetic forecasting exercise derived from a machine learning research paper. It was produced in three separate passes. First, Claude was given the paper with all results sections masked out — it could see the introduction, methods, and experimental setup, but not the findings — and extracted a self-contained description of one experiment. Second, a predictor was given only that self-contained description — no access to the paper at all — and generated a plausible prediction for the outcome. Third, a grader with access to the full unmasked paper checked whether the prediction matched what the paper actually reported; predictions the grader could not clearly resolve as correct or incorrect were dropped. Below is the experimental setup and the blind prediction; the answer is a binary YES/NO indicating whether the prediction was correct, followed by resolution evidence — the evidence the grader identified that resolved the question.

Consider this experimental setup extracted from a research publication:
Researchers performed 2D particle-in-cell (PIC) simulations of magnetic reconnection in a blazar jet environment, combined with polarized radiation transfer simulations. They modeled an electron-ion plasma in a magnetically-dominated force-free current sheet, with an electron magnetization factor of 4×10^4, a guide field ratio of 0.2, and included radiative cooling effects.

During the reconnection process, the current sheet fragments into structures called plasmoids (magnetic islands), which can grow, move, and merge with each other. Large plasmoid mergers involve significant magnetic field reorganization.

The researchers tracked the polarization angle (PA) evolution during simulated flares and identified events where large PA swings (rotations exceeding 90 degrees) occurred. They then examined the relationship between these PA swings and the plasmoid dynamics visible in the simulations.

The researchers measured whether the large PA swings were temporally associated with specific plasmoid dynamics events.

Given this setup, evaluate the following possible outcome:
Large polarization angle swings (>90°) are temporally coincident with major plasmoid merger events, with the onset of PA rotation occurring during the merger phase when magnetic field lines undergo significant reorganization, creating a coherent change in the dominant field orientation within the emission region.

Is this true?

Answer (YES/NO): YES